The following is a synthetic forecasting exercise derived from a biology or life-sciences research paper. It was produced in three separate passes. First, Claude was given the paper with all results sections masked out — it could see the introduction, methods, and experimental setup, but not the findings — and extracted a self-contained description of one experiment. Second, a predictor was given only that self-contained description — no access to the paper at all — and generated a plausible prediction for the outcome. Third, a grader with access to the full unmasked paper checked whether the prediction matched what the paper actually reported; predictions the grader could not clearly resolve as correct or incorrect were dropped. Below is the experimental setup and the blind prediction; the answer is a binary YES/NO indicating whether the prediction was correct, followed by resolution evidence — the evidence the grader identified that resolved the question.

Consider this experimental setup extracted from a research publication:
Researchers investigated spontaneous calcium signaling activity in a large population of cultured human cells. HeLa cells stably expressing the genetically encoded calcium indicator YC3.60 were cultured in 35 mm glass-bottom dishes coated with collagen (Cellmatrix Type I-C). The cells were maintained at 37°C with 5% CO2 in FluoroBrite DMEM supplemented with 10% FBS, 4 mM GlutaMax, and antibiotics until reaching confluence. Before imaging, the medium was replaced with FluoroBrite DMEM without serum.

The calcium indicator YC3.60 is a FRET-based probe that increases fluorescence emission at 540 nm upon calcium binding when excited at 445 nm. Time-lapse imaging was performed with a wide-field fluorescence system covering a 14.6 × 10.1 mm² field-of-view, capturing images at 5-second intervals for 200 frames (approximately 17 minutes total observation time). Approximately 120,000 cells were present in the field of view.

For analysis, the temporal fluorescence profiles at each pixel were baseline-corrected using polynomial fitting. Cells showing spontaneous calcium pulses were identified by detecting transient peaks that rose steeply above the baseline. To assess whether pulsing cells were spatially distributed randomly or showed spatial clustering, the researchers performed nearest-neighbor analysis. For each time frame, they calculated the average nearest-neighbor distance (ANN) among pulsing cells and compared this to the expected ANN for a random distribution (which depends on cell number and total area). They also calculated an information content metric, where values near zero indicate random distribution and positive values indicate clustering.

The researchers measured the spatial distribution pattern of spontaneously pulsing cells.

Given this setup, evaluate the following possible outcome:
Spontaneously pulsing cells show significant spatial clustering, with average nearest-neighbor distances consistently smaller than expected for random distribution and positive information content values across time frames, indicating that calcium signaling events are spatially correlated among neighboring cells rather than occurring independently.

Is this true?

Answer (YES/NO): NO